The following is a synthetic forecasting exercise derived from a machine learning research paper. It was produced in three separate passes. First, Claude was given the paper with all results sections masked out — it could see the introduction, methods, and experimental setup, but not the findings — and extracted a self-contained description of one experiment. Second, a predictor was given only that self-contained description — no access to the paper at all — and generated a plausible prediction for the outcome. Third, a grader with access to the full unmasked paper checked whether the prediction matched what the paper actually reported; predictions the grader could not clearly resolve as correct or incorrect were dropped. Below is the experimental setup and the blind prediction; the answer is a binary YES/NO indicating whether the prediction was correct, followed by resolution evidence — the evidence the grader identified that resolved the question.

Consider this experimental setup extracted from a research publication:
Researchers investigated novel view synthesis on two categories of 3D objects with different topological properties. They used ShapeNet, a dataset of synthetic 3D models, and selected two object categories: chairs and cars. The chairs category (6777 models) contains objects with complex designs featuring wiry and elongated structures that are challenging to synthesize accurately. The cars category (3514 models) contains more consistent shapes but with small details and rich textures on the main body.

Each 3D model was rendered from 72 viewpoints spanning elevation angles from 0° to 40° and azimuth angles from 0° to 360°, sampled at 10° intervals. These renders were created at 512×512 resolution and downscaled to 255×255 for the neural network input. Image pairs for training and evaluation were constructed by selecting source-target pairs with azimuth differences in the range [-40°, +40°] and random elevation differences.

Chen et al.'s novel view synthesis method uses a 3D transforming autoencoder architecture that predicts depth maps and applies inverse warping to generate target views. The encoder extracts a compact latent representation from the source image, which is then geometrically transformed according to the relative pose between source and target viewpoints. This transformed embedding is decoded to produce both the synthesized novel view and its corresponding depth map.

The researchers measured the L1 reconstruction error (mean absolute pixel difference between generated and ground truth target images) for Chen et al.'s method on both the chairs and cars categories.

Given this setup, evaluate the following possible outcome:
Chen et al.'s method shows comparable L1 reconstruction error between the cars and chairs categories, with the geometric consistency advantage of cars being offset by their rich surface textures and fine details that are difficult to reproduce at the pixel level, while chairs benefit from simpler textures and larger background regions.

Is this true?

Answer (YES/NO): NO